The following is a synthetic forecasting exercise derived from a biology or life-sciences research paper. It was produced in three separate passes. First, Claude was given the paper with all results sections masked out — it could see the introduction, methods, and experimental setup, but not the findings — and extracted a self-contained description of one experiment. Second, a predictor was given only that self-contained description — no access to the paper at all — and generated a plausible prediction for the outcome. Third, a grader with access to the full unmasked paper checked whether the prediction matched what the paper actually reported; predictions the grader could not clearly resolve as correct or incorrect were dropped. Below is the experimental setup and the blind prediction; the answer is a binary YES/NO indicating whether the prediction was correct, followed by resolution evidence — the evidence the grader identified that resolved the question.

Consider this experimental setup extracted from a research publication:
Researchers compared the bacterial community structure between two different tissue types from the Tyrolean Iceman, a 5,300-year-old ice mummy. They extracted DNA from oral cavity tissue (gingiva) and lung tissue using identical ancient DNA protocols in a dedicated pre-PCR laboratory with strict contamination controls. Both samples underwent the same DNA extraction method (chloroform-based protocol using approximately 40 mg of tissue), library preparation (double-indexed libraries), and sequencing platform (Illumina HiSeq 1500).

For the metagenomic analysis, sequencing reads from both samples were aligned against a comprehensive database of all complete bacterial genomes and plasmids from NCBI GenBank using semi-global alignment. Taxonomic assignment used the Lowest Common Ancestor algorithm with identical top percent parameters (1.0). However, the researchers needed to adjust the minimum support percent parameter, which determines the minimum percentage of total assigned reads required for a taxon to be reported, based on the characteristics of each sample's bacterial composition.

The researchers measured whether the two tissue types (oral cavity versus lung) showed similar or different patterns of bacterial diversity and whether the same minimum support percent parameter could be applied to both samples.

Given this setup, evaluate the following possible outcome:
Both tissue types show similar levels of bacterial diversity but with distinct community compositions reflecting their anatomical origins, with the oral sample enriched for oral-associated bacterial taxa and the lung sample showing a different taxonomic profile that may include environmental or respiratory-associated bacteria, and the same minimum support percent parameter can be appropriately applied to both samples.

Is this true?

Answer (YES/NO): NO